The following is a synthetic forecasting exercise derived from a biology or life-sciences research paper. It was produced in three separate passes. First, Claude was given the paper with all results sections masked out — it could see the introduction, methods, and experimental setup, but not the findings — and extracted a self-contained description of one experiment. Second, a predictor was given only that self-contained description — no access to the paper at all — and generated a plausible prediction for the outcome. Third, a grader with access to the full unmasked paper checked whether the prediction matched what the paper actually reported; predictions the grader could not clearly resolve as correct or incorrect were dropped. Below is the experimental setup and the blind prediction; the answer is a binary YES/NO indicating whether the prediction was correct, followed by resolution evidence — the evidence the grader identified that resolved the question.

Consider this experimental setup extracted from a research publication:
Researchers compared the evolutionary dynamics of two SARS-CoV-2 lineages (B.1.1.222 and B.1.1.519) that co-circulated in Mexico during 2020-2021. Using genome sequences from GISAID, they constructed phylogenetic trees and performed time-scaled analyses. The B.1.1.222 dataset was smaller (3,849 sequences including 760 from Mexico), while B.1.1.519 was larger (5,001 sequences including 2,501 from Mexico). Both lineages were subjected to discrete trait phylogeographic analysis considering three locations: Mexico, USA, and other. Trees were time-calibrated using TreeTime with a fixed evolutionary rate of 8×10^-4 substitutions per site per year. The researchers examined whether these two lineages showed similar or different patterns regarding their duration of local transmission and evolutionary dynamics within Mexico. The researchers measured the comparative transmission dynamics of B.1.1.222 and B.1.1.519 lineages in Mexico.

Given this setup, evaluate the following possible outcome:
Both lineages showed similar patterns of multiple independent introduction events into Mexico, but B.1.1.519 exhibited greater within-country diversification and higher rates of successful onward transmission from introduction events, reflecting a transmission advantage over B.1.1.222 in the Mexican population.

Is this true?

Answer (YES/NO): NO